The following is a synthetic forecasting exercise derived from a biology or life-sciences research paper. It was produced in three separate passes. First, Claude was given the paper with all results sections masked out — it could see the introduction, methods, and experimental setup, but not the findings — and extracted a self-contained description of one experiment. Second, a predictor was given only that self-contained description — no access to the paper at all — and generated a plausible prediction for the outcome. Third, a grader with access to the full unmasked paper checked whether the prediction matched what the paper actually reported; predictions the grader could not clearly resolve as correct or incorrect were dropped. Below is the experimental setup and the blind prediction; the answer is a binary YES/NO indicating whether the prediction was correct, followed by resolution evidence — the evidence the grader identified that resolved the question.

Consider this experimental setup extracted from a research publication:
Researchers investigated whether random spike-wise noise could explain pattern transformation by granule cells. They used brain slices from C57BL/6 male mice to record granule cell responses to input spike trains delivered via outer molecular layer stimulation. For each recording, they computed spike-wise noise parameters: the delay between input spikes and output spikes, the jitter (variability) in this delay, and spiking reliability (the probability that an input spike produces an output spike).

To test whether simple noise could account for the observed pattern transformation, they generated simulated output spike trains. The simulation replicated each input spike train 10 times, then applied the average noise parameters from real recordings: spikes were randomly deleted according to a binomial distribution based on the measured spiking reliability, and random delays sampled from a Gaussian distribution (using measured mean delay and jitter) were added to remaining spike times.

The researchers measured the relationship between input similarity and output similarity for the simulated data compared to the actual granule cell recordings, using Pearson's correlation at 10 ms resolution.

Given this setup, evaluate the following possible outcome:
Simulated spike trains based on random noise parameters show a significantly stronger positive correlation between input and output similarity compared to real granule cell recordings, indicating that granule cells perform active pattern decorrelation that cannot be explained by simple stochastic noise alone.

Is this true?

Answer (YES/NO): NO